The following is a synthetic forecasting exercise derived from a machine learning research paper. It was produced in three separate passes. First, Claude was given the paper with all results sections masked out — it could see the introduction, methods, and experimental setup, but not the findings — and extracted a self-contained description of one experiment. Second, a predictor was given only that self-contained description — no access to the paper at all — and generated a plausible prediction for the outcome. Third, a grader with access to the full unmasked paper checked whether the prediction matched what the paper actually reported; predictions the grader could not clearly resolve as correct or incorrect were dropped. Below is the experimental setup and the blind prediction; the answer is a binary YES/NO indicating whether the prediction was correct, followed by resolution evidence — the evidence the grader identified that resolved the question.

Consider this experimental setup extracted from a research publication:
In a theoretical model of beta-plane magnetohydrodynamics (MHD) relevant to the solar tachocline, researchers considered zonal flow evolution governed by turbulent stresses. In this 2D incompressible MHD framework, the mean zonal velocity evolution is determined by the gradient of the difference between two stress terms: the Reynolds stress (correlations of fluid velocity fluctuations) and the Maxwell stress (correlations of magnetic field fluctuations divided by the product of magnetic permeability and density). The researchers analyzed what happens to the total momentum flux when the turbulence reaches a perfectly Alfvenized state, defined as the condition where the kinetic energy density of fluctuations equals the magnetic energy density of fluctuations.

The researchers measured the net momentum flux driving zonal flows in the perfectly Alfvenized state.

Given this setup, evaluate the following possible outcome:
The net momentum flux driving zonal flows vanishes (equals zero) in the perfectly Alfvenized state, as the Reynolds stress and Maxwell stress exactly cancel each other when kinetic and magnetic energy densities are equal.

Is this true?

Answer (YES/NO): YES